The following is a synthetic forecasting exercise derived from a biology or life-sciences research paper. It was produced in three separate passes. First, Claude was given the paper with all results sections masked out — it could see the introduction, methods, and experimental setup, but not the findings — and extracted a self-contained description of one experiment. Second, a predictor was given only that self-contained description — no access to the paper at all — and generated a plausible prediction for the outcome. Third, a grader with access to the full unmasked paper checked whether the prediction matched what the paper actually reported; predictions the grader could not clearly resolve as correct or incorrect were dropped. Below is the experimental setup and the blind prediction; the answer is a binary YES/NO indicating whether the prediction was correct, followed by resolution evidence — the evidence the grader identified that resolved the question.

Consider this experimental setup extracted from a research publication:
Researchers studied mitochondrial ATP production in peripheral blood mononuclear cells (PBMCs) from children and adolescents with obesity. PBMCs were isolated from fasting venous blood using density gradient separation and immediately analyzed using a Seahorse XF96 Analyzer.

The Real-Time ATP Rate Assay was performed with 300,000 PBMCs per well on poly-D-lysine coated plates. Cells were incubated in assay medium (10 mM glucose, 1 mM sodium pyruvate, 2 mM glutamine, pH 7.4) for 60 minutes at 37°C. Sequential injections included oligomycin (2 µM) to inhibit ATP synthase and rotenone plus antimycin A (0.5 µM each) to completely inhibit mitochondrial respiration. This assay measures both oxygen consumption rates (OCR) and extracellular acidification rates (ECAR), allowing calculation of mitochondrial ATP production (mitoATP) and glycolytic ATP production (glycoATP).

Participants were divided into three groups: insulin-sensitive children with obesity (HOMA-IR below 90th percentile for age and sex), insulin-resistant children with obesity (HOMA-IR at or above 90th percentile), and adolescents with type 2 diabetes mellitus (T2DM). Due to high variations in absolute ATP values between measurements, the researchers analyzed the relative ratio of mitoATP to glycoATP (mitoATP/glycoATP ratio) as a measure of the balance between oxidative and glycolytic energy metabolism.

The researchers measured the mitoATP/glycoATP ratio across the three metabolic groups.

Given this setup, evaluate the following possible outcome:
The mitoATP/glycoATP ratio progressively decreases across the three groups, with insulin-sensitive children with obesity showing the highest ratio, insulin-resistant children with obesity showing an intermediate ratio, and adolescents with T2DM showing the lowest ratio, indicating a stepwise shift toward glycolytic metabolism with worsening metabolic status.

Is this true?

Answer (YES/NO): NO